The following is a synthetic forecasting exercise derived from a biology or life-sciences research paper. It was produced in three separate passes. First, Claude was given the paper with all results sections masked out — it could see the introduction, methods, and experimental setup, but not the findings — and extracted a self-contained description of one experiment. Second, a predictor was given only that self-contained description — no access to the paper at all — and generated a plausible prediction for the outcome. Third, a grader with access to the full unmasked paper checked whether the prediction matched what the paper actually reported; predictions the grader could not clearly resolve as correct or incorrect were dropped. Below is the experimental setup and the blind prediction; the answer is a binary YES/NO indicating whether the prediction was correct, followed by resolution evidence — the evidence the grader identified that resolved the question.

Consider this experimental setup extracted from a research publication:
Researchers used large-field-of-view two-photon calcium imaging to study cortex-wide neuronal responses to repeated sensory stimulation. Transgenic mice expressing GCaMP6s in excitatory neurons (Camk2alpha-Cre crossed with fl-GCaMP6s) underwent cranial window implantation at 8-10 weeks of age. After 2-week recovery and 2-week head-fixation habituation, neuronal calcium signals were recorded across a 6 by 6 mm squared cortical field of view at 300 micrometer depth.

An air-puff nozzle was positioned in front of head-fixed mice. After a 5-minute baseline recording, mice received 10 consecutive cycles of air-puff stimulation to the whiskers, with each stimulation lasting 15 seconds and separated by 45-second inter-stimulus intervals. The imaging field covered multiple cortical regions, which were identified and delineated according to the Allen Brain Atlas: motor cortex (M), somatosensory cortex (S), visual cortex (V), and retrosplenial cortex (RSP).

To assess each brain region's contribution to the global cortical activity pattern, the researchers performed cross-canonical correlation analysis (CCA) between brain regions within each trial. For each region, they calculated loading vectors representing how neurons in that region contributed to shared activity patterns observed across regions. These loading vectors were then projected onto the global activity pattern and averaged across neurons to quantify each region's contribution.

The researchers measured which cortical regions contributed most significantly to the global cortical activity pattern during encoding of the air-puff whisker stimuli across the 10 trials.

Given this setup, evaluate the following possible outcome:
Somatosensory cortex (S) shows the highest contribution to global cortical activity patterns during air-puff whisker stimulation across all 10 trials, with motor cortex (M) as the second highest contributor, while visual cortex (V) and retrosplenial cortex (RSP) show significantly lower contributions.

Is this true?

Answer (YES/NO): NO